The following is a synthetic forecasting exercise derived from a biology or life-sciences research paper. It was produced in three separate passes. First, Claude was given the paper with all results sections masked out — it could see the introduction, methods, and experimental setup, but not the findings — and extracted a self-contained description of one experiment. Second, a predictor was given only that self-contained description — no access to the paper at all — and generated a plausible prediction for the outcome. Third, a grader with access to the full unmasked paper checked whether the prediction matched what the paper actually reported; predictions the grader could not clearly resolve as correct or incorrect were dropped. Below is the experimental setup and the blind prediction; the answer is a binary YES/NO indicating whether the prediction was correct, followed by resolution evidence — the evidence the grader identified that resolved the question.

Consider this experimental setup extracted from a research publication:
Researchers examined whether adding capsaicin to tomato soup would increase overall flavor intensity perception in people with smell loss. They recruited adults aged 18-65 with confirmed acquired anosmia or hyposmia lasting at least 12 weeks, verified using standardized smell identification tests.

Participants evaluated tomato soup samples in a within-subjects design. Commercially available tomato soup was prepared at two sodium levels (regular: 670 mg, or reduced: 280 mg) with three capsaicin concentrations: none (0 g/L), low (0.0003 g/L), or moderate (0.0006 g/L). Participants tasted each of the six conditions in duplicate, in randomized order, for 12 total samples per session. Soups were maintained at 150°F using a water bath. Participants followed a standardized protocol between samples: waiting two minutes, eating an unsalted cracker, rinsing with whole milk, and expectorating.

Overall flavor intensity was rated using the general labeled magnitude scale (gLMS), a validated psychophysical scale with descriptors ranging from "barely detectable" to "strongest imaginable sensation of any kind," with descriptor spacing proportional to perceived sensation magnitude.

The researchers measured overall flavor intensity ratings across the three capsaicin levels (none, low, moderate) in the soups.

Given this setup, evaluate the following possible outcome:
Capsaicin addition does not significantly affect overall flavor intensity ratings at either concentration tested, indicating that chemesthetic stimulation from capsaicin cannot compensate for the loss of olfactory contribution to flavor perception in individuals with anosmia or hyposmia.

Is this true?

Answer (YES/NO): NO